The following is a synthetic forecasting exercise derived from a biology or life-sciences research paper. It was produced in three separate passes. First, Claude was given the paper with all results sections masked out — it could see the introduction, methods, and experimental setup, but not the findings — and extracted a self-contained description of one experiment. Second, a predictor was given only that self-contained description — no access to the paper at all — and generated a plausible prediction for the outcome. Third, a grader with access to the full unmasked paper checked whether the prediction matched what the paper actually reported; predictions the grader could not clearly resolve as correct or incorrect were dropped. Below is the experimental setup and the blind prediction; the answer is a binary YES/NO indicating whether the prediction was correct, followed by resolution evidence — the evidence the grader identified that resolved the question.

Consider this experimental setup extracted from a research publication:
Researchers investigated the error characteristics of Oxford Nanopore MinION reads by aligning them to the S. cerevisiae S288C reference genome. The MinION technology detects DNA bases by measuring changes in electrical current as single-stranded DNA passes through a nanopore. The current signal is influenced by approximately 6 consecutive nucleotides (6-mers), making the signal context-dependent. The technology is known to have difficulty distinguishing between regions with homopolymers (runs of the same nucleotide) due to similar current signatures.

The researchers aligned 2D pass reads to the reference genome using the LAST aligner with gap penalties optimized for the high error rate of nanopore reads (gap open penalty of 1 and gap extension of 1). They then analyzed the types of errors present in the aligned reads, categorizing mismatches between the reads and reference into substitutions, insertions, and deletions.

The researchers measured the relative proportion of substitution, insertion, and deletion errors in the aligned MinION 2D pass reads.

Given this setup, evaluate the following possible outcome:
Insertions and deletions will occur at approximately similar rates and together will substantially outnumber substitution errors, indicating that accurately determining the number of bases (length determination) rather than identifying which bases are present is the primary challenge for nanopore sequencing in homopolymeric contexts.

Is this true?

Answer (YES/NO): NO